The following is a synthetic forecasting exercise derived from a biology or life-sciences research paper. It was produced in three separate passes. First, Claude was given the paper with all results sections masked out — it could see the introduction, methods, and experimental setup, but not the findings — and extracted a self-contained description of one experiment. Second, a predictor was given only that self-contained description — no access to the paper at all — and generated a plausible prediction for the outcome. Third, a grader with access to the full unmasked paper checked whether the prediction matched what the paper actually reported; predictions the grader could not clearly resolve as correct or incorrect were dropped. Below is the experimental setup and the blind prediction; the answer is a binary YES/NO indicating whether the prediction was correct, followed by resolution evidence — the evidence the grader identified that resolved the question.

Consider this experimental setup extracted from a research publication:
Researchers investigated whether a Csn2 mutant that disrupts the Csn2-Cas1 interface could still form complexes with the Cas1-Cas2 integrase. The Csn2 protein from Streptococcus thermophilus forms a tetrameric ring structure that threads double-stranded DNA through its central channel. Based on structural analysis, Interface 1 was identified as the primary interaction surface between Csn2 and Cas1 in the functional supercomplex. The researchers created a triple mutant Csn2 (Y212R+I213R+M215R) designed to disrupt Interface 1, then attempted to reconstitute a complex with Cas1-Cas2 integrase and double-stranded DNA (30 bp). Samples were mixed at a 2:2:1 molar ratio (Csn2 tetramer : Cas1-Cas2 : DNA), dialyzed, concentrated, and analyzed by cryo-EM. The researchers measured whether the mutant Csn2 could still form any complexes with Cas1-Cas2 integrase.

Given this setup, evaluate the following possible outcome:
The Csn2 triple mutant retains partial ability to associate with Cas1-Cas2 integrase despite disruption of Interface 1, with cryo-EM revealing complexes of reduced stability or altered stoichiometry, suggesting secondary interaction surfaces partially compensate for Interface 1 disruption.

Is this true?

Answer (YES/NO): YES